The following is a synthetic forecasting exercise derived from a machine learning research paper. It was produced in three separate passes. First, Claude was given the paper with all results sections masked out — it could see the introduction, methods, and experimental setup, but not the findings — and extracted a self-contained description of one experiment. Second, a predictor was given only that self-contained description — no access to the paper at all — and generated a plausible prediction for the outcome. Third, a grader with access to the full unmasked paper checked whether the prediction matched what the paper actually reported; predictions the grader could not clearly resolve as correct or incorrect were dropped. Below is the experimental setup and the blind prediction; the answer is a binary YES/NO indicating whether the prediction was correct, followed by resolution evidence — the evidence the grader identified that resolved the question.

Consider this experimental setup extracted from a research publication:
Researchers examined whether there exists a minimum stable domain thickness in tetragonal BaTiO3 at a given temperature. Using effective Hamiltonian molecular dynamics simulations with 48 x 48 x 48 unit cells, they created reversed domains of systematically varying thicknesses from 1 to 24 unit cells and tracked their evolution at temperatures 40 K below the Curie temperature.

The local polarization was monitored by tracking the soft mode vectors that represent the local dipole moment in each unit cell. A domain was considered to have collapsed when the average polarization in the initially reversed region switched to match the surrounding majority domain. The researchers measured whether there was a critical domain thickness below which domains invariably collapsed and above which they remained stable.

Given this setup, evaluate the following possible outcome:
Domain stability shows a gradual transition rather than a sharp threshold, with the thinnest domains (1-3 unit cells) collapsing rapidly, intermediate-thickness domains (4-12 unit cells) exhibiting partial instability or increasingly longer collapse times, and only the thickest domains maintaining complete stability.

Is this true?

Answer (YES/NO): YES